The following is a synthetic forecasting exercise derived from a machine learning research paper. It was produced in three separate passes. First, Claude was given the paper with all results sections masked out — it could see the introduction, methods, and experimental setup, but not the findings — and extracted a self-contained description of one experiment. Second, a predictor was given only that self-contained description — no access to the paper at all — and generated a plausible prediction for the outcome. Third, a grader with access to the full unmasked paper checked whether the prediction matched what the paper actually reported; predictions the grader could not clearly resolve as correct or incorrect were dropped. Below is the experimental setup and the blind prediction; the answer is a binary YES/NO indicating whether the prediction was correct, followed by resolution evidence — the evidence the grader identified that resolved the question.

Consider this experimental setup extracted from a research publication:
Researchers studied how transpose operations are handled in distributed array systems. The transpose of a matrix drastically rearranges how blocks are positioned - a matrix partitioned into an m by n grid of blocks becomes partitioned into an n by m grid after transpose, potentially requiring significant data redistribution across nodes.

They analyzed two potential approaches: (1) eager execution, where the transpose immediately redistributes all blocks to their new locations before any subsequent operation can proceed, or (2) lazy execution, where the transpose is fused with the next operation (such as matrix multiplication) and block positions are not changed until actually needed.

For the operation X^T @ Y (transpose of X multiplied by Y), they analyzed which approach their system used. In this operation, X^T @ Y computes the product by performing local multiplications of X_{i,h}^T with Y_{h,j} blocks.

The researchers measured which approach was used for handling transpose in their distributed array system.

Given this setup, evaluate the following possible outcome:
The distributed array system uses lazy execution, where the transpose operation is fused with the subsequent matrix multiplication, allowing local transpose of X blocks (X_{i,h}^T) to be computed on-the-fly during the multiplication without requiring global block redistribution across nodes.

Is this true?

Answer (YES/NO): YES